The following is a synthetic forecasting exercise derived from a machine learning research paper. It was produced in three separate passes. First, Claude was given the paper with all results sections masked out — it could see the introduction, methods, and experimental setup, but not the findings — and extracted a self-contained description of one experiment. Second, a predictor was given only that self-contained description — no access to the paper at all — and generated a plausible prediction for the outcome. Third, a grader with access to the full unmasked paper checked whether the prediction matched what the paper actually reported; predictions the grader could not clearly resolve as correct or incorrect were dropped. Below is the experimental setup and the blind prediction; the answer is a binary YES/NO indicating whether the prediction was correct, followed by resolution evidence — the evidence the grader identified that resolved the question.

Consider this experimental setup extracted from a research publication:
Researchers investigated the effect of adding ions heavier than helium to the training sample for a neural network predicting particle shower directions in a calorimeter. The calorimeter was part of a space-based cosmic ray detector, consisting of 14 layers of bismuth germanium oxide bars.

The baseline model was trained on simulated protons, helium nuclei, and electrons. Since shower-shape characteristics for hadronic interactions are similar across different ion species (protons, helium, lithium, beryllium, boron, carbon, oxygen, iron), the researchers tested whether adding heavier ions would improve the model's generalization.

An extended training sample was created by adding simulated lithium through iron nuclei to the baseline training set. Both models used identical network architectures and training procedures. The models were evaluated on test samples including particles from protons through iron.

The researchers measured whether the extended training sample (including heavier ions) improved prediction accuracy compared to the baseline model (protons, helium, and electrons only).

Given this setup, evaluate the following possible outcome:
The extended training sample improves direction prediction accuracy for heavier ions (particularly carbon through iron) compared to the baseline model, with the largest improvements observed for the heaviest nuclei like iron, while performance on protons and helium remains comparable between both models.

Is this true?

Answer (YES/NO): NO